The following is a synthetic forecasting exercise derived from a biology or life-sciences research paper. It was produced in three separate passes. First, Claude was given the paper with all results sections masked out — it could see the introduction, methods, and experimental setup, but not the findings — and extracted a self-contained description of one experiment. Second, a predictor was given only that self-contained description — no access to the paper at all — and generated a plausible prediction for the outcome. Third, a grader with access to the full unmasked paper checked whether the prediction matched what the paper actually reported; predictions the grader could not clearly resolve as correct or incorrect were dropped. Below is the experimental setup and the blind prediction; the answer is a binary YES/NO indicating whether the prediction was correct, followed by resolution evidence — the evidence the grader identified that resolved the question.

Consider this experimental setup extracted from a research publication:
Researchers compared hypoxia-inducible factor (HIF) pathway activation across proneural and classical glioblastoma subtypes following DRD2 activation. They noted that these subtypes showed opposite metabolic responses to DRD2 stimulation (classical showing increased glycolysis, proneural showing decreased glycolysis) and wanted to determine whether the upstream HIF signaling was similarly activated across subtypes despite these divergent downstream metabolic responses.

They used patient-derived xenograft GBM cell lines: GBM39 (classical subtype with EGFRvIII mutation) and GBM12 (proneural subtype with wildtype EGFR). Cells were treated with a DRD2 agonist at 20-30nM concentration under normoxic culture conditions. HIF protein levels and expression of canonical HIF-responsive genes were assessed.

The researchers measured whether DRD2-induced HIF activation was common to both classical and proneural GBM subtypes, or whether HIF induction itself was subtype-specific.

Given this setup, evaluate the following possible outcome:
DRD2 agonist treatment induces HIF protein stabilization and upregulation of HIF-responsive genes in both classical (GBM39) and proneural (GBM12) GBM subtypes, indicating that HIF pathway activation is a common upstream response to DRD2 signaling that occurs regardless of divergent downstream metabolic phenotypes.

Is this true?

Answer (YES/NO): NO